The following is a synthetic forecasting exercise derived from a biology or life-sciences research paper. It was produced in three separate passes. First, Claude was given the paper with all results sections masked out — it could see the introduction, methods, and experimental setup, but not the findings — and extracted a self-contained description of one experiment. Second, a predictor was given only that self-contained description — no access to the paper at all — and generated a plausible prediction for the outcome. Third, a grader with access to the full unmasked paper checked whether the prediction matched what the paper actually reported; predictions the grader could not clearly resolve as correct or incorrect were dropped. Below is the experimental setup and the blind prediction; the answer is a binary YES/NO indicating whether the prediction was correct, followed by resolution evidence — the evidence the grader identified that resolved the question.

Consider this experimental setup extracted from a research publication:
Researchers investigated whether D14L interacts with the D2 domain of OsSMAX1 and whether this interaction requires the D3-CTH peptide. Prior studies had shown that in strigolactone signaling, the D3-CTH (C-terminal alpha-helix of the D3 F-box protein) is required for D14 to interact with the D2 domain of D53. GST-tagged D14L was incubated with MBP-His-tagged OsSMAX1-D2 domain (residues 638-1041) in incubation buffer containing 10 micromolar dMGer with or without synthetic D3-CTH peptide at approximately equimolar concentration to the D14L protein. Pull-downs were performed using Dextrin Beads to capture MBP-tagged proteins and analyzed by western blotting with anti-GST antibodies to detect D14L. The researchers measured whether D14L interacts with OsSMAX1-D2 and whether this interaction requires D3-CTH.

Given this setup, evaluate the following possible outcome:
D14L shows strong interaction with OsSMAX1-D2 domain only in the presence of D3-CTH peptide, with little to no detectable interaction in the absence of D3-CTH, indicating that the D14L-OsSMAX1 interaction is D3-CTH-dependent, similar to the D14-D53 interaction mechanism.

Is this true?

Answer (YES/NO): NO